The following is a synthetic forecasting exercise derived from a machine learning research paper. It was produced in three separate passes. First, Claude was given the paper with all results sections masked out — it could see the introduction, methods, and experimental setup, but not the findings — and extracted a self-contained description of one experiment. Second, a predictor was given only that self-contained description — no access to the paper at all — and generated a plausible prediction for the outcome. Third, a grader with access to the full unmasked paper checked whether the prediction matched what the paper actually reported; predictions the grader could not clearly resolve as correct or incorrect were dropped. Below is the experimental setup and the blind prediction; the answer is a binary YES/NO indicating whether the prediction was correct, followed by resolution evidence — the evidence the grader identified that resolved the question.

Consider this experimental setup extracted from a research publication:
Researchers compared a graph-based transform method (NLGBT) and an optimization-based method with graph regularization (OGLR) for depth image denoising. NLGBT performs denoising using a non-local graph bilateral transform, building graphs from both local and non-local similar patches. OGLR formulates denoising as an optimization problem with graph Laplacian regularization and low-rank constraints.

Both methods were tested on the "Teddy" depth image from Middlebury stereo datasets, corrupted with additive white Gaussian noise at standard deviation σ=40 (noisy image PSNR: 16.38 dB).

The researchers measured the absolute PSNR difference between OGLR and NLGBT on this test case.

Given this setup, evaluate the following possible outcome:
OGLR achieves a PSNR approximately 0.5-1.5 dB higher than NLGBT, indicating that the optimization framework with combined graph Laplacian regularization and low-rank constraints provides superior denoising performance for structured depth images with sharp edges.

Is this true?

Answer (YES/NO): YES